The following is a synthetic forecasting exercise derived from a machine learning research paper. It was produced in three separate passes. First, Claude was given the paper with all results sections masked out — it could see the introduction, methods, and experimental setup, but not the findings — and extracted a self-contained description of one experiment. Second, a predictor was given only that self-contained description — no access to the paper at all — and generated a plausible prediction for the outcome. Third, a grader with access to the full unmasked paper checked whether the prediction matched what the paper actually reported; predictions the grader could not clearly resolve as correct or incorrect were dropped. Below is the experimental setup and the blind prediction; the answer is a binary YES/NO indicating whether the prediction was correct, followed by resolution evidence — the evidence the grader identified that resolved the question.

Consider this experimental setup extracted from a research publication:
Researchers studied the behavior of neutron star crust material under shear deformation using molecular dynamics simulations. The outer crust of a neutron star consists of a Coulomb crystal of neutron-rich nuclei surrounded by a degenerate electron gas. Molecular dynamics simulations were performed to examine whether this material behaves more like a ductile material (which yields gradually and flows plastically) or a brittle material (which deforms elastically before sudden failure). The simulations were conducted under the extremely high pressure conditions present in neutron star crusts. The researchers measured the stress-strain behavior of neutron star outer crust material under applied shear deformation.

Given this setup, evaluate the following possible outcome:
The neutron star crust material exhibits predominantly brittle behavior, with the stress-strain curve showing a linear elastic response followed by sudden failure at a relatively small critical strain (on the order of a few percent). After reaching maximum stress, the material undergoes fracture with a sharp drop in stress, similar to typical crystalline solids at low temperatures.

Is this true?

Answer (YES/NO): NO